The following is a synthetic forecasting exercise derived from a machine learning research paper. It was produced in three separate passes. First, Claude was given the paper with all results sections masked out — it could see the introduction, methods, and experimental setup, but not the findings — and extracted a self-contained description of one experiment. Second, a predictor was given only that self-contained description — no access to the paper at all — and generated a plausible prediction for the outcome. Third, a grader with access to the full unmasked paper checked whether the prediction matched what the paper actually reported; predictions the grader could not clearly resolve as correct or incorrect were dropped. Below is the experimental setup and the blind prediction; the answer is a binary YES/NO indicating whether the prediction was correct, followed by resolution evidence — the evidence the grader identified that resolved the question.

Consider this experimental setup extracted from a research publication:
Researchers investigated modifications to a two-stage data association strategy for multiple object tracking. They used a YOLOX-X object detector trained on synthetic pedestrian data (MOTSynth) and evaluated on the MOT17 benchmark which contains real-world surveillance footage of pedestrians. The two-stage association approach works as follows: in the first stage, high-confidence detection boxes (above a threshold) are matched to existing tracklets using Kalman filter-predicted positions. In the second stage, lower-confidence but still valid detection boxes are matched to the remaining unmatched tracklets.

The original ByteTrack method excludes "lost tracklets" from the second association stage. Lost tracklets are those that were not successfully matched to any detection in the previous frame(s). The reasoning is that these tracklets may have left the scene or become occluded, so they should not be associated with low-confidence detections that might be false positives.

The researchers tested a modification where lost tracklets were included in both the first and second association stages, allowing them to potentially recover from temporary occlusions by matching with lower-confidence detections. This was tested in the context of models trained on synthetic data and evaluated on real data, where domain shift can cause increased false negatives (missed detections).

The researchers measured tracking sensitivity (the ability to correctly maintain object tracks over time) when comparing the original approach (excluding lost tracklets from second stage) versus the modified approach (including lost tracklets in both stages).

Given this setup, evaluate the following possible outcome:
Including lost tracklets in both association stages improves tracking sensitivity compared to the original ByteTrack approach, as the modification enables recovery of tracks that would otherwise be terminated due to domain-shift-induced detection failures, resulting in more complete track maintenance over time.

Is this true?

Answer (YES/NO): YES